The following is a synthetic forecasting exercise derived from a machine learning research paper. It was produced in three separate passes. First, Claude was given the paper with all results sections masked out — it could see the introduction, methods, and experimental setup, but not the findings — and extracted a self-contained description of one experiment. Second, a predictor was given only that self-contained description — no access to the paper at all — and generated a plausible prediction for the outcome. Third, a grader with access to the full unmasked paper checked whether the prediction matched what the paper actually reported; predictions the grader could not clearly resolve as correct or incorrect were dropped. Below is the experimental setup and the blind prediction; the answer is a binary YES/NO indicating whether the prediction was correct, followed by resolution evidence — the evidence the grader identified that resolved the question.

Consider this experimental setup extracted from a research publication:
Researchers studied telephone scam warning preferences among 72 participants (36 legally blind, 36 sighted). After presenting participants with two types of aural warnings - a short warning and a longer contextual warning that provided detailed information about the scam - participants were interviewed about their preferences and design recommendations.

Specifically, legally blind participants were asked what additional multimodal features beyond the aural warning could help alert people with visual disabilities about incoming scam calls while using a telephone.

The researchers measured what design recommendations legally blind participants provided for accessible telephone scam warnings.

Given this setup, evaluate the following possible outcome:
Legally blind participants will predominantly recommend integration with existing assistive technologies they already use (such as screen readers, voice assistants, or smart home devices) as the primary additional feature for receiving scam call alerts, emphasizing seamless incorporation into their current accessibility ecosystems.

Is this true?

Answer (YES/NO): NO